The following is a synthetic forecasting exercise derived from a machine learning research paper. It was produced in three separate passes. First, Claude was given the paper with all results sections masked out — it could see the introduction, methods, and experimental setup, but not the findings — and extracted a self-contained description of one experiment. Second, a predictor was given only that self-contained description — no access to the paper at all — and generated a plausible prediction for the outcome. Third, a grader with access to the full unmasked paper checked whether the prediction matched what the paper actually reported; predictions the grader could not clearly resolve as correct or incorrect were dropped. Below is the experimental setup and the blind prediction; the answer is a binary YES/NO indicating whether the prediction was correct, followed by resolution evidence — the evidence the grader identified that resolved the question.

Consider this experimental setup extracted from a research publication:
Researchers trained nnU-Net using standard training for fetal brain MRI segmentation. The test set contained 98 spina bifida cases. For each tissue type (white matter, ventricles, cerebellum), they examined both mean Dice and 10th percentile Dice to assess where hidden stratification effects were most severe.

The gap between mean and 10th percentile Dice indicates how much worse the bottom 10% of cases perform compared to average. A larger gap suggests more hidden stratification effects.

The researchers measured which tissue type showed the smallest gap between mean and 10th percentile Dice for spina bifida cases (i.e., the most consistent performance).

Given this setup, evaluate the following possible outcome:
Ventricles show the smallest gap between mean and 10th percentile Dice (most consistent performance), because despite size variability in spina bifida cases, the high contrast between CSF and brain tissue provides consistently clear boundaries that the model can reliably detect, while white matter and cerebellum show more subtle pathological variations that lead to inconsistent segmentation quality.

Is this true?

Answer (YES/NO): YES